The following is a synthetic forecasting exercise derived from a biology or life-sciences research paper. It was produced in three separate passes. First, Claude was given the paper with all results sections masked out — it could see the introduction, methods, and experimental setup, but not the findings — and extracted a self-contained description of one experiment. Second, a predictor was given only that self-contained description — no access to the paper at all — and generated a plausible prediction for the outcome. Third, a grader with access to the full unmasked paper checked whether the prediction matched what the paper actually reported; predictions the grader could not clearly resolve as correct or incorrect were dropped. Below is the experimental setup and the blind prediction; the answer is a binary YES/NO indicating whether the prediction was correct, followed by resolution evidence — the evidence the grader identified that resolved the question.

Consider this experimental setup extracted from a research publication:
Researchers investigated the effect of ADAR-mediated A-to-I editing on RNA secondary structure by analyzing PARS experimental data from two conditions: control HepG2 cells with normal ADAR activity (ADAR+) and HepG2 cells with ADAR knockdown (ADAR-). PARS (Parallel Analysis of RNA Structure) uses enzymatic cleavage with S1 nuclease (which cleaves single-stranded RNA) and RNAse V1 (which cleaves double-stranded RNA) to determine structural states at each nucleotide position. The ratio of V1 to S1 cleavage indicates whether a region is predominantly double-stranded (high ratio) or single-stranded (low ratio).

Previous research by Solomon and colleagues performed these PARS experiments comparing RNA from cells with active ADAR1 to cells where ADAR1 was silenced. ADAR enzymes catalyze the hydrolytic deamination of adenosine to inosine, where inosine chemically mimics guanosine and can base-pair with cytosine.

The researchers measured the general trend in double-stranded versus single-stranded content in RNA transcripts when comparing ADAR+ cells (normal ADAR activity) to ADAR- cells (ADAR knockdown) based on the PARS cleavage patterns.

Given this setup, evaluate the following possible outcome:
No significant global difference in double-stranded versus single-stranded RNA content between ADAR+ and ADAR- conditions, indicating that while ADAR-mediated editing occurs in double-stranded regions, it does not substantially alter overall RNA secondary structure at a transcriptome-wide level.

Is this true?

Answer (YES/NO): NO